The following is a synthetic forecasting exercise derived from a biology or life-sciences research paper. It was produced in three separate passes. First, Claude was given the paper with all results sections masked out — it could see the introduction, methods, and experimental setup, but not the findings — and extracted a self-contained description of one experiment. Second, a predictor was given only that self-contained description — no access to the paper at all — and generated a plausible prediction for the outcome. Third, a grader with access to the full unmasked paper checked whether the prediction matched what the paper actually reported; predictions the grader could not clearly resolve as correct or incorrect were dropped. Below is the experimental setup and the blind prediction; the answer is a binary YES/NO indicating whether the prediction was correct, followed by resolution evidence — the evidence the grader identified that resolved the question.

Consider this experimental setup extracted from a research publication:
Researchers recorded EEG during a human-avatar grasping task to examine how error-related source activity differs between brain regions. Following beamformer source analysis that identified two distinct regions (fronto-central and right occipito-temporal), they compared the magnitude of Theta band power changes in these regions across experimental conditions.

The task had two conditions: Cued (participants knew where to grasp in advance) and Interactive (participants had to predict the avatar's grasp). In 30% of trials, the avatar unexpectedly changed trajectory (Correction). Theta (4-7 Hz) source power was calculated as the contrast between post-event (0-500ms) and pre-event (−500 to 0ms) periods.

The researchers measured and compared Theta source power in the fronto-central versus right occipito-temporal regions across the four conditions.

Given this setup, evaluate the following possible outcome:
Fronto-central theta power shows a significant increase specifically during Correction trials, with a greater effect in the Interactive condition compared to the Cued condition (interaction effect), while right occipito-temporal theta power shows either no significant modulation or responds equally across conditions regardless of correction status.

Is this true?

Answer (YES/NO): NO